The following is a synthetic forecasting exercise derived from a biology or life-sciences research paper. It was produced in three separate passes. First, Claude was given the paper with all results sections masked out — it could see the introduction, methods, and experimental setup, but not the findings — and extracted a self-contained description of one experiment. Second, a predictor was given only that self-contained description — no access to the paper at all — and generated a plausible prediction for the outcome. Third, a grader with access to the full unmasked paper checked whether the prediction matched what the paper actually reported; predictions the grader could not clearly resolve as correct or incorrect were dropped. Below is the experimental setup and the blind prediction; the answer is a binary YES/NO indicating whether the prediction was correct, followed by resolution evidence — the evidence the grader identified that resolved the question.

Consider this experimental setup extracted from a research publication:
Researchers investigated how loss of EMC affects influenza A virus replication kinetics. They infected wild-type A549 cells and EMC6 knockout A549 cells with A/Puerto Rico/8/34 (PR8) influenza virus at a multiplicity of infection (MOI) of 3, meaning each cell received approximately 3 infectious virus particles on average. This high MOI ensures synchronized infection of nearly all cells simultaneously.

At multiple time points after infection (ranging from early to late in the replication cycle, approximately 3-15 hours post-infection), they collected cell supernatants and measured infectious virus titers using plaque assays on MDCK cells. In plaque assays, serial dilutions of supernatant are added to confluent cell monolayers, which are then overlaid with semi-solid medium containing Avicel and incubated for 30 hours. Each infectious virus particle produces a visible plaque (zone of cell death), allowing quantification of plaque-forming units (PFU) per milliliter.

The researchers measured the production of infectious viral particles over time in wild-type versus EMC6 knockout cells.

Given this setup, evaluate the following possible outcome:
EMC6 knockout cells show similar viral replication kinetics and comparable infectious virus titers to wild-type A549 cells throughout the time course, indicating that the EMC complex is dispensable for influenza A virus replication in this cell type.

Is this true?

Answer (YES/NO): NO